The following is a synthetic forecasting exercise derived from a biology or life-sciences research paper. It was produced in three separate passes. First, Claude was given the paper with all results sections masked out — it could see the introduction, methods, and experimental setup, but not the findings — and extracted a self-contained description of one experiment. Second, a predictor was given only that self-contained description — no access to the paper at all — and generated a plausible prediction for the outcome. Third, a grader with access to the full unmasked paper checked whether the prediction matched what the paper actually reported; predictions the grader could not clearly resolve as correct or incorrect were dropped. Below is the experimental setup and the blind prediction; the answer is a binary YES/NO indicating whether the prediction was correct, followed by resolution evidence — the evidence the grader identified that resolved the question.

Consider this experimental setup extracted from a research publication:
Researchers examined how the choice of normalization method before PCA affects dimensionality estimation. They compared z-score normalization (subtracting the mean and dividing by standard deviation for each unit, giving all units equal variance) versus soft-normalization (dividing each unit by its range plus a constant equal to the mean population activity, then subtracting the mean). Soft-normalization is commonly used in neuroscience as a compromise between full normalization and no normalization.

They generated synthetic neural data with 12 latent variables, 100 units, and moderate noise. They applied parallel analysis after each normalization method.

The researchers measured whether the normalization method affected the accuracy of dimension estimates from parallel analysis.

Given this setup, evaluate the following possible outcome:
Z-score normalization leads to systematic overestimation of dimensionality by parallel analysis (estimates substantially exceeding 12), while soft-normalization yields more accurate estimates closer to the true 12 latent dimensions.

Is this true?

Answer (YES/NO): NO